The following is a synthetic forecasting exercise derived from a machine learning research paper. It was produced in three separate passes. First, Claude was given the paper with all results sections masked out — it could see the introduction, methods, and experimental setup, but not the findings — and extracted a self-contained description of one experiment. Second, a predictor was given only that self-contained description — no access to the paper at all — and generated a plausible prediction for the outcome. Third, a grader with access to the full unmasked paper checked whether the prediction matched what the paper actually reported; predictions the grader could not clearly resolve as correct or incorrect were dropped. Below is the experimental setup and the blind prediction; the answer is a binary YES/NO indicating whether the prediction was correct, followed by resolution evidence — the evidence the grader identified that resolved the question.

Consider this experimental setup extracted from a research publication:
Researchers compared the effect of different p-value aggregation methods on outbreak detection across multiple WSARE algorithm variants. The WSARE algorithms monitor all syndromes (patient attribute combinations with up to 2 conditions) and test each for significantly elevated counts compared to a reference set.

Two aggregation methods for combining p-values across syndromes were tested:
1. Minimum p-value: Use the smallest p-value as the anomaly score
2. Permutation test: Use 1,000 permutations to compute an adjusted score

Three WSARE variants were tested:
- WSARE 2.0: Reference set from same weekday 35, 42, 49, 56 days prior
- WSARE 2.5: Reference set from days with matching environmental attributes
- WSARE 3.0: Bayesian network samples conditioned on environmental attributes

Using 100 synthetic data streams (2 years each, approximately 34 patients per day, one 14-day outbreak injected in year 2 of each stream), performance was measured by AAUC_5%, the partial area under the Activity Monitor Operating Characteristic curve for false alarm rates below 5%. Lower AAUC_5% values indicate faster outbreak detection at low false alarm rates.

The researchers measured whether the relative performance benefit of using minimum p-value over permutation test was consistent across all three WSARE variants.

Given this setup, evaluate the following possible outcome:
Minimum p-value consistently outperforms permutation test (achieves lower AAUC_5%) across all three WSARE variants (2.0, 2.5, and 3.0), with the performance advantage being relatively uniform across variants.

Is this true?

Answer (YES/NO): NO